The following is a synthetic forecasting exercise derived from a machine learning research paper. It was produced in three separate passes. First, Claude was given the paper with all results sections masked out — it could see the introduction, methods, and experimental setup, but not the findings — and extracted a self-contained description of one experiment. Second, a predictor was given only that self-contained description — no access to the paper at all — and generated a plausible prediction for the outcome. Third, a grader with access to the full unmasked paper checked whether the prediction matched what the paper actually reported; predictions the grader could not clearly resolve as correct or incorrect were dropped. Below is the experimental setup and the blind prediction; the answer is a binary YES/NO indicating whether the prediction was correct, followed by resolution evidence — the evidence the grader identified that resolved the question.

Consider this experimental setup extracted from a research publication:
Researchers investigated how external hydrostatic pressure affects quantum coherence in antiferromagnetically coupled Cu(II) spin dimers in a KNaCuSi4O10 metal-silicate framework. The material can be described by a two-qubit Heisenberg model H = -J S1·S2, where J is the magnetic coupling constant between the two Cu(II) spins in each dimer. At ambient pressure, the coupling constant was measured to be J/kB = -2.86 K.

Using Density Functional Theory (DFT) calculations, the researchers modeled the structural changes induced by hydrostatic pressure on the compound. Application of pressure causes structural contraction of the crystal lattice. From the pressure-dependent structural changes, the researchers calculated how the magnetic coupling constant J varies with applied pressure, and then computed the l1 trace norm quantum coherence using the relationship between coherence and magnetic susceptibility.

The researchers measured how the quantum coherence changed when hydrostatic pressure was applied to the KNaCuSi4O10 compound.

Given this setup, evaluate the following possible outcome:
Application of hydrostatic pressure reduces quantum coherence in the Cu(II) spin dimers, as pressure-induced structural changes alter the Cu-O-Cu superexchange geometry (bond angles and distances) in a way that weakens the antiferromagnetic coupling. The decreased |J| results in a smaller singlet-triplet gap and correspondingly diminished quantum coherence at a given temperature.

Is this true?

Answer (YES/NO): YES